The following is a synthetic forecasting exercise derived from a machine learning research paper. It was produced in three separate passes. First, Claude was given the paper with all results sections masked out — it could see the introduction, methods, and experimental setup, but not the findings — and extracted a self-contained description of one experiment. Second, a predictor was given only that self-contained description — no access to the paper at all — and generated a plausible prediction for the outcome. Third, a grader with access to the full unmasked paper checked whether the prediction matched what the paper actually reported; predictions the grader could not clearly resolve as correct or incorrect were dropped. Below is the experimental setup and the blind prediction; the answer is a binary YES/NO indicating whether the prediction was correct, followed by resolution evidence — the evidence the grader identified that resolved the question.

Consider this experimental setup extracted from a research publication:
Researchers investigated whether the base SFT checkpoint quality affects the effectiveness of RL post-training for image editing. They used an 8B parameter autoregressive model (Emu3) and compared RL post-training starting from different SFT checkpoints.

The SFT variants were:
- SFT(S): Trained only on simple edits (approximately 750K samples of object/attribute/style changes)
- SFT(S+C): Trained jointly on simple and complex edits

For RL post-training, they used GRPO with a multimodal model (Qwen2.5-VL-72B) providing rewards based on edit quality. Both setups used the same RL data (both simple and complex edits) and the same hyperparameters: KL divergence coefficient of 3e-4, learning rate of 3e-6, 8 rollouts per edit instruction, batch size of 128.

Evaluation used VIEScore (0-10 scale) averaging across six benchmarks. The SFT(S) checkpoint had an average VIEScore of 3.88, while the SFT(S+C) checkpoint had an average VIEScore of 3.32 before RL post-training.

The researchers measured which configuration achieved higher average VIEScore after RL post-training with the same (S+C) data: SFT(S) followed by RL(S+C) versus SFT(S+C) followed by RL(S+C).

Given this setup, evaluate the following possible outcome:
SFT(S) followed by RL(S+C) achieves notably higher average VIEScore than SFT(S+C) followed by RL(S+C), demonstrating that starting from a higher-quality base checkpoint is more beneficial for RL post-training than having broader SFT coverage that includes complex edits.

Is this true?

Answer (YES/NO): NO